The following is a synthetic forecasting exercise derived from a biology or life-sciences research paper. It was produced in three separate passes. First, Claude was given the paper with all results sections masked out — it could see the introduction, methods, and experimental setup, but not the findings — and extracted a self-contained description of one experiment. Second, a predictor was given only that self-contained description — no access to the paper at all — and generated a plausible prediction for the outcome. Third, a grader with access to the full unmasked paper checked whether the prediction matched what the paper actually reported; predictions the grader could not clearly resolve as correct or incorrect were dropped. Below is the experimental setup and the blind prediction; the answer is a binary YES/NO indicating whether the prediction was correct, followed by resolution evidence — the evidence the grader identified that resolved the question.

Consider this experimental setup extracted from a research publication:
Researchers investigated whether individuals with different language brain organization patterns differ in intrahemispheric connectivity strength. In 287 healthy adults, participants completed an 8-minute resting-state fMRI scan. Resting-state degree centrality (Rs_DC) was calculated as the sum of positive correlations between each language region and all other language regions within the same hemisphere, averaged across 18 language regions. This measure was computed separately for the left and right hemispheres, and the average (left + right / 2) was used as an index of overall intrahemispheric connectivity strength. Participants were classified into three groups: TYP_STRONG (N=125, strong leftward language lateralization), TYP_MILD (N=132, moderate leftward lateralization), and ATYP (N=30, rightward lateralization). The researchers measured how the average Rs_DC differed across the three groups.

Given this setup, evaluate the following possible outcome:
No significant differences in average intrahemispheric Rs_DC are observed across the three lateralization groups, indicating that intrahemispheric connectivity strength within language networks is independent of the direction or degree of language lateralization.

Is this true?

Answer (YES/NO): NO